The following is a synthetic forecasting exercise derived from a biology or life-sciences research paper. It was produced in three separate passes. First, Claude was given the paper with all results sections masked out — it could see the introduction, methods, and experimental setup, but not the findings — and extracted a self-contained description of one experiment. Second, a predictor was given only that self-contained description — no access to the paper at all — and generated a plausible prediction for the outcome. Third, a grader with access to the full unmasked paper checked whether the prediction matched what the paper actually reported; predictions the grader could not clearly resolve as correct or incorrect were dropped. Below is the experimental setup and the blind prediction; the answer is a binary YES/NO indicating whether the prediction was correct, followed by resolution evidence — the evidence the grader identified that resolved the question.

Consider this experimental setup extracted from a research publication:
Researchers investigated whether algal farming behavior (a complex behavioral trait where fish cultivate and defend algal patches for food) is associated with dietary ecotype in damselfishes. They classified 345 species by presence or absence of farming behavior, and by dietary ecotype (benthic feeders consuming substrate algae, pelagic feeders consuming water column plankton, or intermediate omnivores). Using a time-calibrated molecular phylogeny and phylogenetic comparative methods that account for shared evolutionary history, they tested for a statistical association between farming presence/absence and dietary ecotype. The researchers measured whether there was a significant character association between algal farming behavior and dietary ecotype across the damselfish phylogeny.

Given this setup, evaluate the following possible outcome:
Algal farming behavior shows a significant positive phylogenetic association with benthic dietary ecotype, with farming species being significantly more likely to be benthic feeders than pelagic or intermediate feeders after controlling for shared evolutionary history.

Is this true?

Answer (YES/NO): NO